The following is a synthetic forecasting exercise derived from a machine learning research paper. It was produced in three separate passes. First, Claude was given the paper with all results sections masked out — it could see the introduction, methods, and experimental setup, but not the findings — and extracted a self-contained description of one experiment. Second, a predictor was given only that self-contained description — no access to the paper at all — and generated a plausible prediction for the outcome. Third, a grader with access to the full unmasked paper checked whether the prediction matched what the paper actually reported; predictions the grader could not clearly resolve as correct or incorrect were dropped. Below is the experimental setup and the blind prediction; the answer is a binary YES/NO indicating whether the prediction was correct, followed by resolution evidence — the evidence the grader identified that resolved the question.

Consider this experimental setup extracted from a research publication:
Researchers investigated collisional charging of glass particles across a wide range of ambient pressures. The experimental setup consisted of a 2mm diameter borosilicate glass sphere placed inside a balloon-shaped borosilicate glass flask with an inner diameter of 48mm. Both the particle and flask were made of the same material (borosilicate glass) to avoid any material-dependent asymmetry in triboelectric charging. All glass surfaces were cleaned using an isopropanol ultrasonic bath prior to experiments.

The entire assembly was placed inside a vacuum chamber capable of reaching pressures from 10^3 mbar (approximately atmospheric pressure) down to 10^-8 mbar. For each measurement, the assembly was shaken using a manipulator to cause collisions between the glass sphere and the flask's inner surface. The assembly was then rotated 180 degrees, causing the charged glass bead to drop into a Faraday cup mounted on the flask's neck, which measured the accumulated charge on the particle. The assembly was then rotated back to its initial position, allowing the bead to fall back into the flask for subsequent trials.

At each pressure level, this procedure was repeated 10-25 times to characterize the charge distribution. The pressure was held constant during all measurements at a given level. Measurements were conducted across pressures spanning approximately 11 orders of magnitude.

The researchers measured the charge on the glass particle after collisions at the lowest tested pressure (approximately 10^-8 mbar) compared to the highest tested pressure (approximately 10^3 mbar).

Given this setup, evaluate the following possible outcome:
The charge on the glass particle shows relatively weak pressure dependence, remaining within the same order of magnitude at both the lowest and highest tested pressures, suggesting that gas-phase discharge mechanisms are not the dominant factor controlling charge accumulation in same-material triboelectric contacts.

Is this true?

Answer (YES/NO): NO